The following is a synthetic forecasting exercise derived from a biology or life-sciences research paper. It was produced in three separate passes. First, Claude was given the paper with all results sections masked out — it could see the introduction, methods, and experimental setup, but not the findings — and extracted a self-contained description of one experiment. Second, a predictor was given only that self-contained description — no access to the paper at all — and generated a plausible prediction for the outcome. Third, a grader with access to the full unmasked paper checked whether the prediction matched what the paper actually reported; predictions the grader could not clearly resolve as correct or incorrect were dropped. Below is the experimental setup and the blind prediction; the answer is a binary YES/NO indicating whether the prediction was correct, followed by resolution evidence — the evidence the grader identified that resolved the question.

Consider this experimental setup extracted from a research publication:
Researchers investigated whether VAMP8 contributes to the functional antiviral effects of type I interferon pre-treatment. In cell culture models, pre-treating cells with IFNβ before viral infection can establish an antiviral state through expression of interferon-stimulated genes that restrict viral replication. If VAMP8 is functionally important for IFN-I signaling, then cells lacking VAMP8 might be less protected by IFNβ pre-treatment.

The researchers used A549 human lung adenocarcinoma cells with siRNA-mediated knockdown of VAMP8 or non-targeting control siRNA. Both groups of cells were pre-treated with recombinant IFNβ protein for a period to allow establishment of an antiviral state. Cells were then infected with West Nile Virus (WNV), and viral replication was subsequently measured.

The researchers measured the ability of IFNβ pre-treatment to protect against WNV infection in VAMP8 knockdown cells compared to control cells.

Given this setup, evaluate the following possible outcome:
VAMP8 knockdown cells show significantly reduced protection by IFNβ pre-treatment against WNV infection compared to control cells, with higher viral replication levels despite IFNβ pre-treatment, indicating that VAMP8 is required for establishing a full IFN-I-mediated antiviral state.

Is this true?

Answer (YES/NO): YES